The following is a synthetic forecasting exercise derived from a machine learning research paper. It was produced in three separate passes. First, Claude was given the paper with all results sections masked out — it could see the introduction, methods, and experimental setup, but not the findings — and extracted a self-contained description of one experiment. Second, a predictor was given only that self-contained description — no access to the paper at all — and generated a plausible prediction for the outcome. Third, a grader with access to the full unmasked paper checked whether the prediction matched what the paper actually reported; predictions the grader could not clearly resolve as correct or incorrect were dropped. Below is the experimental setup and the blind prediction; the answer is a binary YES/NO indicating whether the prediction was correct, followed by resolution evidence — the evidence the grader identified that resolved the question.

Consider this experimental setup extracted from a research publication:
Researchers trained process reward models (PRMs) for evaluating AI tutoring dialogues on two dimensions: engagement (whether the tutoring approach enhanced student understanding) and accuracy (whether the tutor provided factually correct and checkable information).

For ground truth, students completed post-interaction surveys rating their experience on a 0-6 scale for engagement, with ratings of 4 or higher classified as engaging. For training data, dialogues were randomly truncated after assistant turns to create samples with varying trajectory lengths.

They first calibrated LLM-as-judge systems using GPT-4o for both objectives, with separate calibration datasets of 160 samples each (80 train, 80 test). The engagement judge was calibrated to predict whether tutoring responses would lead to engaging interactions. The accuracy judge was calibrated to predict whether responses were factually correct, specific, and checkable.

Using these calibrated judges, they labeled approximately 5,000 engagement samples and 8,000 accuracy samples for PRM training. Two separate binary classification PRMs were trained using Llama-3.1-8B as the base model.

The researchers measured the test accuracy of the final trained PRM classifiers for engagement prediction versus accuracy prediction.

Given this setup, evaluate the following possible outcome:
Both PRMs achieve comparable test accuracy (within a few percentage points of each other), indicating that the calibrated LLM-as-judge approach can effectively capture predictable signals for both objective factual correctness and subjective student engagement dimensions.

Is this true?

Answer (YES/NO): NO